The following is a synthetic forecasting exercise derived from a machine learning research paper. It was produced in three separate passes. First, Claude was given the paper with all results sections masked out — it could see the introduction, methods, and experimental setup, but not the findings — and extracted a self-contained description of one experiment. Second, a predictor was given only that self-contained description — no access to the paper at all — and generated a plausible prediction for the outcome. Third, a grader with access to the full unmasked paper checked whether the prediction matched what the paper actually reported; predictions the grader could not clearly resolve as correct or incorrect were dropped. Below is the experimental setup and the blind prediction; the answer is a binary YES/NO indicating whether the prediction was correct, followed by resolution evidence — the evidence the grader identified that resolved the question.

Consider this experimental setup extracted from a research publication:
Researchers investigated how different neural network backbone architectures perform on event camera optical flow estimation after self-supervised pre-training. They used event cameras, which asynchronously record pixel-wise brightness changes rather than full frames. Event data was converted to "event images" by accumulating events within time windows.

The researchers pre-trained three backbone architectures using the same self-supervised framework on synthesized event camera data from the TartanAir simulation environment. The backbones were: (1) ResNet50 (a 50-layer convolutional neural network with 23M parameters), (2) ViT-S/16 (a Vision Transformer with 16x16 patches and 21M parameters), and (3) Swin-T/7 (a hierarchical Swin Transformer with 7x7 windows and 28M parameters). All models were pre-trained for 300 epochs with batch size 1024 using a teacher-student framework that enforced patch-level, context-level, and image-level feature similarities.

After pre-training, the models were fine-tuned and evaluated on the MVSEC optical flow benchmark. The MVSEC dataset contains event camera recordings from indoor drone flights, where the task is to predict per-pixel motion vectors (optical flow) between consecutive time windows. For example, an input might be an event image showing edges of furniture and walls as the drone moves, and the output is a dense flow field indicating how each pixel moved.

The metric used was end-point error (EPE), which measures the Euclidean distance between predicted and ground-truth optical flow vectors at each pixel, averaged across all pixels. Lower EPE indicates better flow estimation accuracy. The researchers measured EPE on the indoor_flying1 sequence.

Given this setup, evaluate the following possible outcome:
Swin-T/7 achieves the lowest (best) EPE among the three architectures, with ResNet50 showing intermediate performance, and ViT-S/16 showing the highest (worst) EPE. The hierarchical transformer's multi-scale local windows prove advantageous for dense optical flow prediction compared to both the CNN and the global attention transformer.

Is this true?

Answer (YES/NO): YES